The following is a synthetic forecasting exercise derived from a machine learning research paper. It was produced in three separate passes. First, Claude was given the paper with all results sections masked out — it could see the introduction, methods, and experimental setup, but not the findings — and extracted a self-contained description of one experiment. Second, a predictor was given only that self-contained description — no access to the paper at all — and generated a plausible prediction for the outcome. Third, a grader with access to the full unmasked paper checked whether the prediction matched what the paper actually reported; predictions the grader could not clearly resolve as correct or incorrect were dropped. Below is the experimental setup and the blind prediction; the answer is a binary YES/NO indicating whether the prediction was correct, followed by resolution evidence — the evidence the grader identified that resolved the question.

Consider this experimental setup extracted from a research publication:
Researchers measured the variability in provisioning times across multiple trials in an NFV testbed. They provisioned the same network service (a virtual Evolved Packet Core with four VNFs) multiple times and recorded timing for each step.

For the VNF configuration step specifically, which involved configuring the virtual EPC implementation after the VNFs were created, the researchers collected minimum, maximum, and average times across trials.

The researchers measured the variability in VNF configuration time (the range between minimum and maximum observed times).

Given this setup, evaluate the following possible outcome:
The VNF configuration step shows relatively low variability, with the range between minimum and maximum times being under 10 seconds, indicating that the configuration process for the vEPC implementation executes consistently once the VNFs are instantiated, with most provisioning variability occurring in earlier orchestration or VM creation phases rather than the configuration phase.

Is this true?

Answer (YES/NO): NO